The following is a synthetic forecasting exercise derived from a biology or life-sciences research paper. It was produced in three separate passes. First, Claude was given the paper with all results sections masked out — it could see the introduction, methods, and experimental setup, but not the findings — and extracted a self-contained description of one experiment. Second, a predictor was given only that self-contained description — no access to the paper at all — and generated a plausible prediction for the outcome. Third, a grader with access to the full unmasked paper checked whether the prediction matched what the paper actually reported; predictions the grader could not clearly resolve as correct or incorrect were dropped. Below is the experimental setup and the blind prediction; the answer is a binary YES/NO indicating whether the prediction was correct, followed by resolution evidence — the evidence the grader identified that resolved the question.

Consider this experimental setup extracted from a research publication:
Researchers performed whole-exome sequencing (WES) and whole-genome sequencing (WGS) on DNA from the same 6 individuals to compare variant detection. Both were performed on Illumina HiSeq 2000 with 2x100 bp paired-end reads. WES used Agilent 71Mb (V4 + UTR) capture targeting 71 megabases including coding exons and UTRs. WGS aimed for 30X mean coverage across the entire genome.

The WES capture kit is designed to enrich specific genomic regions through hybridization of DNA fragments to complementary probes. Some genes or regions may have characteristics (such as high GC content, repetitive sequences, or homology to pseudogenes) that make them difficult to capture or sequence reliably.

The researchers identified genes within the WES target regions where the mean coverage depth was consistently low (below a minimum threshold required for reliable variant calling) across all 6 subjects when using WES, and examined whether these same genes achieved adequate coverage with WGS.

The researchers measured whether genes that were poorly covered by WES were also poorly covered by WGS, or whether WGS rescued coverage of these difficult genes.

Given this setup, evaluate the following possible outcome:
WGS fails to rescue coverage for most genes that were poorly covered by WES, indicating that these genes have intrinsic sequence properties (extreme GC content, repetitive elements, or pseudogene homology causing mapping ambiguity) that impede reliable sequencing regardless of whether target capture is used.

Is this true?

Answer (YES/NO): NO